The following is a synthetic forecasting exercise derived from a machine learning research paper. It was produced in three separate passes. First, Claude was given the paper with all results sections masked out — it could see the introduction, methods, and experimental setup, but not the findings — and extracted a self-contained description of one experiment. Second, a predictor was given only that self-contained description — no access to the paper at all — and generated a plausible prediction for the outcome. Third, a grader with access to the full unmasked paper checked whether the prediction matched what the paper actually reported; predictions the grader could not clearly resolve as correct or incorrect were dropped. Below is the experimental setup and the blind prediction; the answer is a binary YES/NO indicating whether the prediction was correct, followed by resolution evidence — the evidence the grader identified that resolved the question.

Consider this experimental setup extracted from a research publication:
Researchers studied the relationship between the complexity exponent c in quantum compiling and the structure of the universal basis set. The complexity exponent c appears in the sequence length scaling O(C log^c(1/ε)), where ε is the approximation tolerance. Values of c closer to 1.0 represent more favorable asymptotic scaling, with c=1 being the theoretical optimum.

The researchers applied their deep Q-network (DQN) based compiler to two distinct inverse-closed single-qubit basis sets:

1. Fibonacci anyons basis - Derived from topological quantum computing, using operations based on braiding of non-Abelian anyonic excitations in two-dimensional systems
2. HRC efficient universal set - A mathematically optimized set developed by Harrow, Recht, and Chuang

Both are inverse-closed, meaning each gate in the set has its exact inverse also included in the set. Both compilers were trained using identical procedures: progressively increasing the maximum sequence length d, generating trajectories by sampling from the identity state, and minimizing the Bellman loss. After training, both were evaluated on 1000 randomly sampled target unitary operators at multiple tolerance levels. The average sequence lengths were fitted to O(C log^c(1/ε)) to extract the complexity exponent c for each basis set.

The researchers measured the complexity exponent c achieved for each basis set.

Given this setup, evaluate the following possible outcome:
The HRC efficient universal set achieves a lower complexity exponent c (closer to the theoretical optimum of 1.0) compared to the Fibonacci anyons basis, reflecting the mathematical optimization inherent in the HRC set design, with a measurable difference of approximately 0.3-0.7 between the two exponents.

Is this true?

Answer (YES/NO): YES